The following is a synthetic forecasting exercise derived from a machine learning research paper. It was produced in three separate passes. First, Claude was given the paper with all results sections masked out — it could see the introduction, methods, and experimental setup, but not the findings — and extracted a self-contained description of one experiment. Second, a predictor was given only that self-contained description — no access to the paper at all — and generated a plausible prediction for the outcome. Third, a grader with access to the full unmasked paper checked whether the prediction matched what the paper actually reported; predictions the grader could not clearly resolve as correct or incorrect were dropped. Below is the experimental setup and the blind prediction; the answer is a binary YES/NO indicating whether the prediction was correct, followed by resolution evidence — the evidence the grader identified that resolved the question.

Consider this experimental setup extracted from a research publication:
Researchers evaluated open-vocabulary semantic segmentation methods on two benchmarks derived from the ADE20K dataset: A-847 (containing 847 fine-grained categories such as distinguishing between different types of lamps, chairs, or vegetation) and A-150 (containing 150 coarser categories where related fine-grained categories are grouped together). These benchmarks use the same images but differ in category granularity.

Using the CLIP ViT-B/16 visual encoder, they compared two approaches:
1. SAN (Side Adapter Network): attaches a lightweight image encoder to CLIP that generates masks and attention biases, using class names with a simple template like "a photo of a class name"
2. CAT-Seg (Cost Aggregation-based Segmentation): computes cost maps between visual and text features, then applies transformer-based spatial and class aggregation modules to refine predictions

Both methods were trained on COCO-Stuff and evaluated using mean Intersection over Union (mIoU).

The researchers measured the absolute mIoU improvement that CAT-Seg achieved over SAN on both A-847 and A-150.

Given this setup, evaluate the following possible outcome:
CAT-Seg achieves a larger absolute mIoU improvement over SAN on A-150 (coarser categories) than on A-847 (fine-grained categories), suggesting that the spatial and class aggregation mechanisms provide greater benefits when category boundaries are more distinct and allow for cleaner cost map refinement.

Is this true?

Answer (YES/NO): YES